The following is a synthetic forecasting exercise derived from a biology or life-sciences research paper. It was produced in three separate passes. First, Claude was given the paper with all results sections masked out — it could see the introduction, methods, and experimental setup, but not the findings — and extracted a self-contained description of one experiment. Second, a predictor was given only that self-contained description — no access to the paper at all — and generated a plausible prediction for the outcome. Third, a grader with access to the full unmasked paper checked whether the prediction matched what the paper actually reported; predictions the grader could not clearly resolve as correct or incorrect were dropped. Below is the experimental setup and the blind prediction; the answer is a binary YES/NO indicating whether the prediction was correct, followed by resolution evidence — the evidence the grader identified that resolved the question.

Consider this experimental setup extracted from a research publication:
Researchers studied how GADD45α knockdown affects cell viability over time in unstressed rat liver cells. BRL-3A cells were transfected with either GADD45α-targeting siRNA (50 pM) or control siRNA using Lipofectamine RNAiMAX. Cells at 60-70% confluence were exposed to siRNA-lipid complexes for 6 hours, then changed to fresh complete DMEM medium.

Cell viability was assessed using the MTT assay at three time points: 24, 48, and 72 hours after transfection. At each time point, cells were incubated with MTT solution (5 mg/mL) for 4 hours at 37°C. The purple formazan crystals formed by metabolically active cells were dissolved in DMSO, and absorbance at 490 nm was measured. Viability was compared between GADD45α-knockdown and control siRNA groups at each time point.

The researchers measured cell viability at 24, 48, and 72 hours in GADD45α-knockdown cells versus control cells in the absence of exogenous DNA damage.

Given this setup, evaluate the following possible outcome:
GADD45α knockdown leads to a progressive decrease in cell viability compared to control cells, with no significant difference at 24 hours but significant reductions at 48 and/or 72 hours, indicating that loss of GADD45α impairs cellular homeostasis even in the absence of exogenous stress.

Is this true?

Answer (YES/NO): NO